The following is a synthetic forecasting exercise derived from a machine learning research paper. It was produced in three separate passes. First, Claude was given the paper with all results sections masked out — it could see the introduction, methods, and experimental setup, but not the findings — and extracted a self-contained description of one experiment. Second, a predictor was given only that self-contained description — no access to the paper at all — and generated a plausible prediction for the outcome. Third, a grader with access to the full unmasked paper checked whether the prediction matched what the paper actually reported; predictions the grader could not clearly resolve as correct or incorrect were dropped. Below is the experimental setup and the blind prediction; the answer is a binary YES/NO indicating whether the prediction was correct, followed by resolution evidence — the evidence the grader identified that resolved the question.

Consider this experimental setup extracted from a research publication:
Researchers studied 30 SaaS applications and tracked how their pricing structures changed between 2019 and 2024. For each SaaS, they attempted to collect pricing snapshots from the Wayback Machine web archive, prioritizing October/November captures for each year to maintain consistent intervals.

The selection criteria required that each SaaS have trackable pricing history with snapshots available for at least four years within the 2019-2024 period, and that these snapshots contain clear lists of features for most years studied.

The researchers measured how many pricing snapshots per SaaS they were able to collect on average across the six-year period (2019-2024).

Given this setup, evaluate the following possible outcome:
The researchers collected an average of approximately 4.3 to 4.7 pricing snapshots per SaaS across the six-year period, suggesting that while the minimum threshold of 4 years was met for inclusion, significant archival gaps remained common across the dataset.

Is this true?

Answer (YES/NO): NO